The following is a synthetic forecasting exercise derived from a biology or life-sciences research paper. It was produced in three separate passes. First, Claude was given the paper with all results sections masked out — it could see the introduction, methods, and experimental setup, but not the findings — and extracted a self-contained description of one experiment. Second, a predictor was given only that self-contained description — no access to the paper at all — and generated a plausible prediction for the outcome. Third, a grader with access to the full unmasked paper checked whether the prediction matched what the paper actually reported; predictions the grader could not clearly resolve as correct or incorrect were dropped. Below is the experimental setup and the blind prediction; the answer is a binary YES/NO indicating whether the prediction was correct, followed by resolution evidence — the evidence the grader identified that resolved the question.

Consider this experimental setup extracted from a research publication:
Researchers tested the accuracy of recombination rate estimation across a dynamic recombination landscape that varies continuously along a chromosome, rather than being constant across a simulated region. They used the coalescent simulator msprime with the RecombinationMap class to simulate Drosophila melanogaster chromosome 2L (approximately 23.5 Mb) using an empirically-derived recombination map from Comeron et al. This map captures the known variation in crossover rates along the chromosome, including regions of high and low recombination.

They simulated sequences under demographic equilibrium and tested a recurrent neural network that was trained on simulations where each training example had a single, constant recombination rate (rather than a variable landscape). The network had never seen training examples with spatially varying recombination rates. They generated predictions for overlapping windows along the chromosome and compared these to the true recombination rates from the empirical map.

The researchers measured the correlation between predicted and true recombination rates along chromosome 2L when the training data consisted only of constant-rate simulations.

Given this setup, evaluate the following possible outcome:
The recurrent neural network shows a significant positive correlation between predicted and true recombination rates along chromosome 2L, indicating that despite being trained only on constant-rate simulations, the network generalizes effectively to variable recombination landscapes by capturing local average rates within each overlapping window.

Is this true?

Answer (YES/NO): YES